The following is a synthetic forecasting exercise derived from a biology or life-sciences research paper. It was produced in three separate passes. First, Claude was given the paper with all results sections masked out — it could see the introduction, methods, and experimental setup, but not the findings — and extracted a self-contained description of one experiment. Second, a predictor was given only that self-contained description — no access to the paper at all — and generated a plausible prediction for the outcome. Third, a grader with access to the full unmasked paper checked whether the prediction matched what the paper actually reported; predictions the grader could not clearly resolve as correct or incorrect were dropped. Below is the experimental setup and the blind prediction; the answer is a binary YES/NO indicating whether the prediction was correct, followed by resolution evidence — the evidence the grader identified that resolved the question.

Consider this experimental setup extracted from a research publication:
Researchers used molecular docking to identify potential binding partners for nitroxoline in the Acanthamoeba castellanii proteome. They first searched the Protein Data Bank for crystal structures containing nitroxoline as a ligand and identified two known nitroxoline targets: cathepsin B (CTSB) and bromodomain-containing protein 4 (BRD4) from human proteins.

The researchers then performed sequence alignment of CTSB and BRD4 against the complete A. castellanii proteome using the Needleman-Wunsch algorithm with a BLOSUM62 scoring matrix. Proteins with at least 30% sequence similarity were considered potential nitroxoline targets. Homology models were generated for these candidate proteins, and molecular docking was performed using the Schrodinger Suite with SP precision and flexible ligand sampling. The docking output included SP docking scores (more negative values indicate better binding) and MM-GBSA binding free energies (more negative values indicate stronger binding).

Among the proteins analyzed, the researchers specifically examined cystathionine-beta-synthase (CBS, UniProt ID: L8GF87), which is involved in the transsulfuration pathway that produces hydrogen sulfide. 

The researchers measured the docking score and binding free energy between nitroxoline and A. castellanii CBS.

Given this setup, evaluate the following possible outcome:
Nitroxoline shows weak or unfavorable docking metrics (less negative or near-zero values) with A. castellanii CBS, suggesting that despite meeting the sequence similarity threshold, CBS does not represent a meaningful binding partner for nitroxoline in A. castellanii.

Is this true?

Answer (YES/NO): NO